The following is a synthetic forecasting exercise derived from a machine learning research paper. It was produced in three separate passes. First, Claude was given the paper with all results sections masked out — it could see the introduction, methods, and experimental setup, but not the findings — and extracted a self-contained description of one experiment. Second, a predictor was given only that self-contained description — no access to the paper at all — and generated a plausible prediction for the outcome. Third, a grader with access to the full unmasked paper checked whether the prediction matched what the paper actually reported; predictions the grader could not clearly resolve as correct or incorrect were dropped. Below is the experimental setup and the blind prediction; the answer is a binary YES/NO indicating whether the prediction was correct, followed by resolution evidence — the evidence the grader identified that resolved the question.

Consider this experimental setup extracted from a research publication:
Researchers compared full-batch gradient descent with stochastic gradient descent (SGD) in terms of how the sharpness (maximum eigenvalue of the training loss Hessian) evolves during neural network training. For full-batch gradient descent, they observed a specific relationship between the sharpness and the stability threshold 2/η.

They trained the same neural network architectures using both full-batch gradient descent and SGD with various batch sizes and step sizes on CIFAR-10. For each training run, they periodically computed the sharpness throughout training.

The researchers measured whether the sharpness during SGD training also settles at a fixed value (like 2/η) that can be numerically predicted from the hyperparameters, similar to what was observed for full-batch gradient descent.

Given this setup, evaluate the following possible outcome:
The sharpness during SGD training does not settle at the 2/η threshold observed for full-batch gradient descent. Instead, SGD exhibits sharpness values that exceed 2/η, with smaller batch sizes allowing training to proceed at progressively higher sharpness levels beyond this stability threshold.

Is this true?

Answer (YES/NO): NO